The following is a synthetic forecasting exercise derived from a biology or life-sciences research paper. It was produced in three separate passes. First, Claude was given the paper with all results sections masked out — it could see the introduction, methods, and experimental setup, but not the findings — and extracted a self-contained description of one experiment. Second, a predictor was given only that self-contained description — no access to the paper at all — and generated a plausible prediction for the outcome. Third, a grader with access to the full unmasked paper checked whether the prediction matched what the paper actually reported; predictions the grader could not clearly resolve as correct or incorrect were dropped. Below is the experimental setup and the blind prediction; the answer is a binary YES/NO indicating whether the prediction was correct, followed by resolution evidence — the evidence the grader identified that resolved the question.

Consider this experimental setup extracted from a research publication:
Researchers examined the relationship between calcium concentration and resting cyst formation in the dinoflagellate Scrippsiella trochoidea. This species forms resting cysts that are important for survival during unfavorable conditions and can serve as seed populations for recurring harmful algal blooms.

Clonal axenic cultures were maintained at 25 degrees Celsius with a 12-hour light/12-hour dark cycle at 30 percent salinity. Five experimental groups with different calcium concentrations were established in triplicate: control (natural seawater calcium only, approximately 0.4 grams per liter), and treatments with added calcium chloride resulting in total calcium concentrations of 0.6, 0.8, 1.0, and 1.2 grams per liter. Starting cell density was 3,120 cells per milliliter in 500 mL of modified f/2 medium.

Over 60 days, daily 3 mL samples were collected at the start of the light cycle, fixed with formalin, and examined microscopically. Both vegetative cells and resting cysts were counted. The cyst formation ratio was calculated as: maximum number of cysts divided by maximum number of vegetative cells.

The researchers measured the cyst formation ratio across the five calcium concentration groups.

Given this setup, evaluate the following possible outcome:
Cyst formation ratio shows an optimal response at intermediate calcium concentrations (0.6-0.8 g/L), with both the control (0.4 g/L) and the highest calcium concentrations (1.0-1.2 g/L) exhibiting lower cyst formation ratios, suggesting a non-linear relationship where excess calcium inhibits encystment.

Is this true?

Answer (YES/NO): YES